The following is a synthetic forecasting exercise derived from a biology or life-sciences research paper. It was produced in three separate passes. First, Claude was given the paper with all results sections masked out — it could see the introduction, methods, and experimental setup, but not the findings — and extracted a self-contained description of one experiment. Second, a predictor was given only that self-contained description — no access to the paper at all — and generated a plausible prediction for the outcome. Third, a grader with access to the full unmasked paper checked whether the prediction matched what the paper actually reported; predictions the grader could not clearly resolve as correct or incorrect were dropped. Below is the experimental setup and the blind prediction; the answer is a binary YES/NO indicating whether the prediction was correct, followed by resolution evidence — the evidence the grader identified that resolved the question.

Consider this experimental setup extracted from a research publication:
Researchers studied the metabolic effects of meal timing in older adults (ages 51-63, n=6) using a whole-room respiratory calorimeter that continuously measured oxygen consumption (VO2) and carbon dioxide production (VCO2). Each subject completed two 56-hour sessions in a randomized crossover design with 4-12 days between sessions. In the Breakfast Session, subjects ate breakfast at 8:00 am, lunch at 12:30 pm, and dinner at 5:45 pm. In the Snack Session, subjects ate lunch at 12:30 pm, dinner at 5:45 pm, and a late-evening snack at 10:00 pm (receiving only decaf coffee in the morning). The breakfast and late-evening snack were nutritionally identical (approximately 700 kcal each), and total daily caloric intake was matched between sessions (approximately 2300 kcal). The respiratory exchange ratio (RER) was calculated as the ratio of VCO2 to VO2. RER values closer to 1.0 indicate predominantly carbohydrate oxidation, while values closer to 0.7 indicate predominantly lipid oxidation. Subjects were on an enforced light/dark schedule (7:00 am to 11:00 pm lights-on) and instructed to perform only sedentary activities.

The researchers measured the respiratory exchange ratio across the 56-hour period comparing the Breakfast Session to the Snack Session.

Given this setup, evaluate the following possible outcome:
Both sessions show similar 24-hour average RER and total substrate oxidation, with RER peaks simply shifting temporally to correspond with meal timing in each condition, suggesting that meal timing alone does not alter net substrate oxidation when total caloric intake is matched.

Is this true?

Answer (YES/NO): NO